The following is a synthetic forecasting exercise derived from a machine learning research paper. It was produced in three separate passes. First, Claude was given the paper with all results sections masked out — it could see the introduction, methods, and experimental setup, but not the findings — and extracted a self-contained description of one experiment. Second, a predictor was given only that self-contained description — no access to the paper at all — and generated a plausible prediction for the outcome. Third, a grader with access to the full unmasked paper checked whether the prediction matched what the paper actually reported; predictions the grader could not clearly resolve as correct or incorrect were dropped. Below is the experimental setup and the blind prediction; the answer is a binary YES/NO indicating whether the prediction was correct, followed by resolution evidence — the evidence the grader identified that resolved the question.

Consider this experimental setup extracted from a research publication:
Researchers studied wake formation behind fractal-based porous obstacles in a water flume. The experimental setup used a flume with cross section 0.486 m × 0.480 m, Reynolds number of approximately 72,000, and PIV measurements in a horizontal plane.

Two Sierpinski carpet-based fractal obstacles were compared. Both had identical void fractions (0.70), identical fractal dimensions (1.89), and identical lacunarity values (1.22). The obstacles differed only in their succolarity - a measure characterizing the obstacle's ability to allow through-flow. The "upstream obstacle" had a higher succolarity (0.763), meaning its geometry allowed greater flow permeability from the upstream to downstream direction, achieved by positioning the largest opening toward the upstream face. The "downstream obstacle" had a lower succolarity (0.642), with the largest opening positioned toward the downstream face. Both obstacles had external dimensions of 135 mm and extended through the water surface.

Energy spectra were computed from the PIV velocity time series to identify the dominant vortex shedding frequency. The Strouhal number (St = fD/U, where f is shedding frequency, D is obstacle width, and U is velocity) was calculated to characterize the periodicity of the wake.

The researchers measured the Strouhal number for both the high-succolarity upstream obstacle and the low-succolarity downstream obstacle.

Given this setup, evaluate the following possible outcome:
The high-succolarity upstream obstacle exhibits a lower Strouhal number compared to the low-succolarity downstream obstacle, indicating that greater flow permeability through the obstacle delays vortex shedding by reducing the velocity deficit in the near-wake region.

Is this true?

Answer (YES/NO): YES